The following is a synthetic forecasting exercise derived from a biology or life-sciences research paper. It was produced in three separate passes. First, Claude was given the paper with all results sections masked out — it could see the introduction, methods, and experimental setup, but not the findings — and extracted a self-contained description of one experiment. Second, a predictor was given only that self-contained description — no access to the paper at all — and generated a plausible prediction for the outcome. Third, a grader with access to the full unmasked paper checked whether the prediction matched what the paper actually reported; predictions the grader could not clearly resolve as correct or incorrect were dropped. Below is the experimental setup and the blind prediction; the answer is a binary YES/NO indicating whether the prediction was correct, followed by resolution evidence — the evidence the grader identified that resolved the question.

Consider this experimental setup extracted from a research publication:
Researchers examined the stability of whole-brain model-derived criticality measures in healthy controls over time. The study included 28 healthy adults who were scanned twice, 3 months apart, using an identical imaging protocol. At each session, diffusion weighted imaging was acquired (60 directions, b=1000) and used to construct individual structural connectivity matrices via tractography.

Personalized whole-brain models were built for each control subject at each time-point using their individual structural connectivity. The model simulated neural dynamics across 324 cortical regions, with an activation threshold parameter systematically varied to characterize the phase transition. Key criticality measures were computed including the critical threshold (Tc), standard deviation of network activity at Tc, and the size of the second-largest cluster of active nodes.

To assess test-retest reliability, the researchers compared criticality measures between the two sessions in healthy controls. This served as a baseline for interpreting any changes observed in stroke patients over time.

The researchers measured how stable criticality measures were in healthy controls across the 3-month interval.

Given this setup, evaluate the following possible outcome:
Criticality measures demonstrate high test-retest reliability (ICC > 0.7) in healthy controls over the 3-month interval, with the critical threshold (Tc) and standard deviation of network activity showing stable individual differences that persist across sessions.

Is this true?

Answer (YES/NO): NO